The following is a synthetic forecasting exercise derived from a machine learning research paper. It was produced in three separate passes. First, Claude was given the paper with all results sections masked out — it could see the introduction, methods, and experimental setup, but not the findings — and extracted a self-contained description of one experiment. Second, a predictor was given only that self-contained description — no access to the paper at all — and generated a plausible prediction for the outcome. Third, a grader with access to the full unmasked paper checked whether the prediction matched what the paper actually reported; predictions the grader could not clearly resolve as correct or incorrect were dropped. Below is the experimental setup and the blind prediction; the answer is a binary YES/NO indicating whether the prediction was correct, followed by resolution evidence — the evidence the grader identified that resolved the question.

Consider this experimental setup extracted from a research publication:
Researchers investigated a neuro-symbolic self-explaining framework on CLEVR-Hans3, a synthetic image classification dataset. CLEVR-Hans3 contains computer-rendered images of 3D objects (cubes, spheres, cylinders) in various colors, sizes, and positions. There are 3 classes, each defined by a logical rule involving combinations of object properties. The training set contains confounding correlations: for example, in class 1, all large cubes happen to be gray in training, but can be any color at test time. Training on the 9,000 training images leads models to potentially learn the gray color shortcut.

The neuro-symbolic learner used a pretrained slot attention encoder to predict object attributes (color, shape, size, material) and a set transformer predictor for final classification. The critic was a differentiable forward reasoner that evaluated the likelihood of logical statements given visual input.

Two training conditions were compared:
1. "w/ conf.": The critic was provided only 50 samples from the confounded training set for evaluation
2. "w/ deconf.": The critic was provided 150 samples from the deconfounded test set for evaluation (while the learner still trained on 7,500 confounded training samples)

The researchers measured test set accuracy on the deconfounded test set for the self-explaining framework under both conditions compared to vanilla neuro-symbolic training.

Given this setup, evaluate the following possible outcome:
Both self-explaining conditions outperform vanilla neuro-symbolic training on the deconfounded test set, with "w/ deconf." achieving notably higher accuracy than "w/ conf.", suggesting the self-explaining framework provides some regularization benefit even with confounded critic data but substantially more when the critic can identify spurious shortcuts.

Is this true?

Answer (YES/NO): YES